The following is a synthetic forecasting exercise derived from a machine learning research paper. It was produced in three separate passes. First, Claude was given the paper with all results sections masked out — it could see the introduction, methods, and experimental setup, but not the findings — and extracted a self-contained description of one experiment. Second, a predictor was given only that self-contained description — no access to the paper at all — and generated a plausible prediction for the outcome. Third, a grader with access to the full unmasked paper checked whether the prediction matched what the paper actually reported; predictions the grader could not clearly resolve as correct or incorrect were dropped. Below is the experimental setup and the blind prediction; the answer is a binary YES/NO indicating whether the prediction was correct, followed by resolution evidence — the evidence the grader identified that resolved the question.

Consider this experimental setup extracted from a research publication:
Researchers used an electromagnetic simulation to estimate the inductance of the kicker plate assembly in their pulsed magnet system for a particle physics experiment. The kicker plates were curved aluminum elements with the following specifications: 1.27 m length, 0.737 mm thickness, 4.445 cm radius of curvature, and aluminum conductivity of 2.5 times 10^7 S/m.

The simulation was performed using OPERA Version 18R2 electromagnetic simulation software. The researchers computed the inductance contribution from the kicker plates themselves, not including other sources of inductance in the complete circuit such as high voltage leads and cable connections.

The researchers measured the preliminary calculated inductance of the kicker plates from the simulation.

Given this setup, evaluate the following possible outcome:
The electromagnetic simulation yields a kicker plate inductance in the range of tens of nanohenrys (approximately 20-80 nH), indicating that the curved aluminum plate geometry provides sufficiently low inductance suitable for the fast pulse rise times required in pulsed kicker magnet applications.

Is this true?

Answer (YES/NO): NO